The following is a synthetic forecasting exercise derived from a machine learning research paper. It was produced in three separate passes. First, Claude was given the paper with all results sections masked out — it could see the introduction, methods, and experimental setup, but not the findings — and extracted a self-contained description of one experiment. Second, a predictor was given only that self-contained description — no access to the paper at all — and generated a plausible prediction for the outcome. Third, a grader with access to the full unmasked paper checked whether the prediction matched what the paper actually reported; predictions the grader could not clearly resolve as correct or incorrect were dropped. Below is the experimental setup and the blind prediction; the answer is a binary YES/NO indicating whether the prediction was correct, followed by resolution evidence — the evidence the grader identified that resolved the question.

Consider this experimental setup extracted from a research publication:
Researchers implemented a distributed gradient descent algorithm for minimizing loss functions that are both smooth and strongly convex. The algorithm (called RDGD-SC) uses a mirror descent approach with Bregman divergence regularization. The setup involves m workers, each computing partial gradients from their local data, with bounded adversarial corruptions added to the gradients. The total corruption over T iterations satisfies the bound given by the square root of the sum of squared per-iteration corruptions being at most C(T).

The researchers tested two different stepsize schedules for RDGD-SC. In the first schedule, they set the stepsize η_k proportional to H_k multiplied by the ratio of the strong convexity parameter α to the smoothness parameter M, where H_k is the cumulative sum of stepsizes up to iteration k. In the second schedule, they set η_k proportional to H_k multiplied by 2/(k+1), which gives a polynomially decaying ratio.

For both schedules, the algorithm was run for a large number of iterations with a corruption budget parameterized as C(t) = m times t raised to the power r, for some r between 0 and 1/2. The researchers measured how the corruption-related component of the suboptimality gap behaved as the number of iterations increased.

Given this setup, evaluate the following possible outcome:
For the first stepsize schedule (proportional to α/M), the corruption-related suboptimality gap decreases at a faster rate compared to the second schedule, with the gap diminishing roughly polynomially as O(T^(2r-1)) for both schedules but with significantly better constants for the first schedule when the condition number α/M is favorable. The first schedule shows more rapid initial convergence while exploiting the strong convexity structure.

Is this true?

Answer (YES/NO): NO